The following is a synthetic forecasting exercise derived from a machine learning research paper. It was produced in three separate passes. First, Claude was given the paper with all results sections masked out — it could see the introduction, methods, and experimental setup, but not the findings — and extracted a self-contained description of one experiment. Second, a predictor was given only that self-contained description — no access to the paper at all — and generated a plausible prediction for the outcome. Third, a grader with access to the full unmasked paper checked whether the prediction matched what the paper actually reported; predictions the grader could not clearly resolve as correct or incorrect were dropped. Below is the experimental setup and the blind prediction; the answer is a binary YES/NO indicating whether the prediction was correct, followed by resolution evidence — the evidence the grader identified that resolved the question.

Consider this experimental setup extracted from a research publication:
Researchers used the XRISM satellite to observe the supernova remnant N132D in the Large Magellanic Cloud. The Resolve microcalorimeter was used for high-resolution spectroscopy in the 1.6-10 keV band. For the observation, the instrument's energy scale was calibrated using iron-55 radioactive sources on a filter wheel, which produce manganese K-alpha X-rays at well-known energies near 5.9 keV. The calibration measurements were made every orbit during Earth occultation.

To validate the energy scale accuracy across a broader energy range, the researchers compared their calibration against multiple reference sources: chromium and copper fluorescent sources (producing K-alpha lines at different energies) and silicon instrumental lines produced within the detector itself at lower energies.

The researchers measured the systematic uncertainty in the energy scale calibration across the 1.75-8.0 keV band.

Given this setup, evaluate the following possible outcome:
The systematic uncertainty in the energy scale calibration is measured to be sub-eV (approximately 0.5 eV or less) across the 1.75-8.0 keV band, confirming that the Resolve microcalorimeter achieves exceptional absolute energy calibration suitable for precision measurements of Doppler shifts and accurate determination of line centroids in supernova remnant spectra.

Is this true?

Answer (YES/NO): NO